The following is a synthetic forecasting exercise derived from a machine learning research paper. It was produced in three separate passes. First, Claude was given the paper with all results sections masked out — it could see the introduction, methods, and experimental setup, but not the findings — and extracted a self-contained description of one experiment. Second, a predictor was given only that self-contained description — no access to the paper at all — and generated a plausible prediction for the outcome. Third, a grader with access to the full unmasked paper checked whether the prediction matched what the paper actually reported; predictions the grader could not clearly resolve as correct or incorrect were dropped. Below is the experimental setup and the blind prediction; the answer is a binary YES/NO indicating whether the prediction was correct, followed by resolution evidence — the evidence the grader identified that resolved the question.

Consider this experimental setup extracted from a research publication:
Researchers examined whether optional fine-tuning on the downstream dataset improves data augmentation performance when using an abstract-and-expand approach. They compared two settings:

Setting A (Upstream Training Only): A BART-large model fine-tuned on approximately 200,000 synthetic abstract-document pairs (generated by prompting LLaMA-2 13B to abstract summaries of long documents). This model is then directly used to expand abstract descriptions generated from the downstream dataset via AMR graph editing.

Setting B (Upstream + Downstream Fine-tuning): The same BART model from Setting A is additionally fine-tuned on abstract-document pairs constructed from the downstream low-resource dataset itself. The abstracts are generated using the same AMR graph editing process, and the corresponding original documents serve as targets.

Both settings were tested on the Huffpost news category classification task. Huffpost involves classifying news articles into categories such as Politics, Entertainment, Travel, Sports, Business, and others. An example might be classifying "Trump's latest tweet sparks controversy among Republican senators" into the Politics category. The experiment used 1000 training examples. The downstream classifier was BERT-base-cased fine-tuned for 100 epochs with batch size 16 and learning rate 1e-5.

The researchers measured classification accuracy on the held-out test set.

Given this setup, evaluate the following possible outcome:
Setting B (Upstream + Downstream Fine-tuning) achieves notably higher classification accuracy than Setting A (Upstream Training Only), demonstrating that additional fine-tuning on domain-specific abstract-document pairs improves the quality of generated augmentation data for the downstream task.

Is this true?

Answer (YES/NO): NO